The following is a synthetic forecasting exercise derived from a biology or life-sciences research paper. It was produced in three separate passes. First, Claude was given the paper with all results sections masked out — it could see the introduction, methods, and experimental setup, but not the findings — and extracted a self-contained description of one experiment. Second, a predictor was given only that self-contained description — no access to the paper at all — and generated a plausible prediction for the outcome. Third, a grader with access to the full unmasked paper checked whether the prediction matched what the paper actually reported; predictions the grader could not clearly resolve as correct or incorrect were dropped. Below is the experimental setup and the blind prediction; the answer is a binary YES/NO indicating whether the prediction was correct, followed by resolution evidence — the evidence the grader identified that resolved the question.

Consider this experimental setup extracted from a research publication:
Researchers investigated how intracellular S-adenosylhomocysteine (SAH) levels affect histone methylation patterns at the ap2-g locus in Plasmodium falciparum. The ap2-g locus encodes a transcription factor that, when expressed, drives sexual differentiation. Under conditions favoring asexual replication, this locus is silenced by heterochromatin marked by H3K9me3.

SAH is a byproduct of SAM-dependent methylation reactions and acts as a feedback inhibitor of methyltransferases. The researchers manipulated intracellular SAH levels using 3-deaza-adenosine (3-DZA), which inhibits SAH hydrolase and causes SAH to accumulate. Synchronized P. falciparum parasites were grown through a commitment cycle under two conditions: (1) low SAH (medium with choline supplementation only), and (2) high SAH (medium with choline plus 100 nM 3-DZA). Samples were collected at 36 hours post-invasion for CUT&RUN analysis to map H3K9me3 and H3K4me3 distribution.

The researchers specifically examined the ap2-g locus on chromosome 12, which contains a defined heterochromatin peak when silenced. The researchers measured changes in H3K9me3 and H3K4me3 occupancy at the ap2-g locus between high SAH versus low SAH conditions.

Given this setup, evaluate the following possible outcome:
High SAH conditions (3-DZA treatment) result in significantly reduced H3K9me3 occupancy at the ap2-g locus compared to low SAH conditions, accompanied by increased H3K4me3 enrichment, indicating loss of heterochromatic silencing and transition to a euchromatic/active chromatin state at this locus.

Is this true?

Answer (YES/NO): NO